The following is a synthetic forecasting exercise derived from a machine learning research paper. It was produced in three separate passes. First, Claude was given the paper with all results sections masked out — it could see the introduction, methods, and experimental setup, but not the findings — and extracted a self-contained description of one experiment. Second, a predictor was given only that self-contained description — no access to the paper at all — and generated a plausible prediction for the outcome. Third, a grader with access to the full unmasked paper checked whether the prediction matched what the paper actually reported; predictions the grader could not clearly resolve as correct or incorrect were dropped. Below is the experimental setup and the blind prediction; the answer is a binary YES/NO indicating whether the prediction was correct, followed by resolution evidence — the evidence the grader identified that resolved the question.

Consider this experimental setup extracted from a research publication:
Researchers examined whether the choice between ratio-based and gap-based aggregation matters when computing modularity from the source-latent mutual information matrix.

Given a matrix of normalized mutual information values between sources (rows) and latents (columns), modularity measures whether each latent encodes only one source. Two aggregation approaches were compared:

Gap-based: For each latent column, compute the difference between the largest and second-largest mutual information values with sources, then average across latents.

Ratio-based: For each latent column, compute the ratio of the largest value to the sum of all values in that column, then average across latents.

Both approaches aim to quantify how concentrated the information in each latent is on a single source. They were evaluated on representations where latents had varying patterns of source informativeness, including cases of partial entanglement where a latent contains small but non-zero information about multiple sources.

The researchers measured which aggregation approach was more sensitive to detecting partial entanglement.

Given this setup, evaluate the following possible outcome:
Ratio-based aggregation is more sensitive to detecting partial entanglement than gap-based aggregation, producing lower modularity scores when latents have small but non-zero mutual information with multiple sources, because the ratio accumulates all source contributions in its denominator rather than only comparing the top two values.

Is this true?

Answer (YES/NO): YES